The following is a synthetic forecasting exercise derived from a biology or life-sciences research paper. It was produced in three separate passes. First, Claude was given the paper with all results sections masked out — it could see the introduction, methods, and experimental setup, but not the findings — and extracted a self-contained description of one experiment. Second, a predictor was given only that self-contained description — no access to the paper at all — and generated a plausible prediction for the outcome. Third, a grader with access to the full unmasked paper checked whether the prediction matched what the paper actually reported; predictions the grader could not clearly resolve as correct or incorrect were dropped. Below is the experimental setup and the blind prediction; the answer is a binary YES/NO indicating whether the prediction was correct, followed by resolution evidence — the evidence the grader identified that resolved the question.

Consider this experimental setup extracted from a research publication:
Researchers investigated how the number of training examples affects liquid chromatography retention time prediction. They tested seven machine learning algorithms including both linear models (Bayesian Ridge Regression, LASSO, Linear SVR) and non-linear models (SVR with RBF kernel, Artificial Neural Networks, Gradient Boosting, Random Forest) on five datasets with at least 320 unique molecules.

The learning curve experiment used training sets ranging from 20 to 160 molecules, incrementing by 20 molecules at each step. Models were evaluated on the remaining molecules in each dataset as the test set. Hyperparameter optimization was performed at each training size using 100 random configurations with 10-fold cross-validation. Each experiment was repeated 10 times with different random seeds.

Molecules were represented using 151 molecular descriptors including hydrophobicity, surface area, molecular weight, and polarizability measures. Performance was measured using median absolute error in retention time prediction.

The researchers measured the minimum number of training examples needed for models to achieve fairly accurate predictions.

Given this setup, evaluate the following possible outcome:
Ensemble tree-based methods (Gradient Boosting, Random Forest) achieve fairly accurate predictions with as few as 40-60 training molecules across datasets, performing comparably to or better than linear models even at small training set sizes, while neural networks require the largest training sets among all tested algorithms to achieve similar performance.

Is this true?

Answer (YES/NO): NO